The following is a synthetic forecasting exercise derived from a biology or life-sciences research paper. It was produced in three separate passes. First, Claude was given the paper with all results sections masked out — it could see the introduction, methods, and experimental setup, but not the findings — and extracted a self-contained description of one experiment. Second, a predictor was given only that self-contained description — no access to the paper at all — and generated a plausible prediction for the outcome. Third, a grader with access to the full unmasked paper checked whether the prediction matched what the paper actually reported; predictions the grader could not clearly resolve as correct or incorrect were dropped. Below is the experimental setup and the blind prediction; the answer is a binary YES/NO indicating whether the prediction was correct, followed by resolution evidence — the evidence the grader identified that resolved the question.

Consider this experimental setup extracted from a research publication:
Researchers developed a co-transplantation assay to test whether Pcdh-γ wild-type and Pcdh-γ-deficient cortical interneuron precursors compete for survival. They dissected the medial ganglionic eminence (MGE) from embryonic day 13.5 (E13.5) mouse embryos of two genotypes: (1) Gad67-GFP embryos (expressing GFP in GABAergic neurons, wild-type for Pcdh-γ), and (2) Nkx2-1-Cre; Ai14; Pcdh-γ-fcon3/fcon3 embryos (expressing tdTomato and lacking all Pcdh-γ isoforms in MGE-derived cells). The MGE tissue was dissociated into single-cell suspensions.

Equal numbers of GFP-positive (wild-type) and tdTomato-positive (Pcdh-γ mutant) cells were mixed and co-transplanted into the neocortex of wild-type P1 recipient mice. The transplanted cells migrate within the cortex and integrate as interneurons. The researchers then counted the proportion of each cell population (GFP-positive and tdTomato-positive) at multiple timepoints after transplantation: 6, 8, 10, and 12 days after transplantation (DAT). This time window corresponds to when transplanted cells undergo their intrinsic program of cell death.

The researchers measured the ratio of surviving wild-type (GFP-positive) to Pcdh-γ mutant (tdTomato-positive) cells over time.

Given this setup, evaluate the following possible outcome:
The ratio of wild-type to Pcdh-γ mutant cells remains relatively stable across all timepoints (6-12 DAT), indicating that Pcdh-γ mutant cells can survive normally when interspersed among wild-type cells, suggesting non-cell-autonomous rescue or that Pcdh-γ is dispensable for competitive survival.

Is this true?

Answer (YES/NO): NO